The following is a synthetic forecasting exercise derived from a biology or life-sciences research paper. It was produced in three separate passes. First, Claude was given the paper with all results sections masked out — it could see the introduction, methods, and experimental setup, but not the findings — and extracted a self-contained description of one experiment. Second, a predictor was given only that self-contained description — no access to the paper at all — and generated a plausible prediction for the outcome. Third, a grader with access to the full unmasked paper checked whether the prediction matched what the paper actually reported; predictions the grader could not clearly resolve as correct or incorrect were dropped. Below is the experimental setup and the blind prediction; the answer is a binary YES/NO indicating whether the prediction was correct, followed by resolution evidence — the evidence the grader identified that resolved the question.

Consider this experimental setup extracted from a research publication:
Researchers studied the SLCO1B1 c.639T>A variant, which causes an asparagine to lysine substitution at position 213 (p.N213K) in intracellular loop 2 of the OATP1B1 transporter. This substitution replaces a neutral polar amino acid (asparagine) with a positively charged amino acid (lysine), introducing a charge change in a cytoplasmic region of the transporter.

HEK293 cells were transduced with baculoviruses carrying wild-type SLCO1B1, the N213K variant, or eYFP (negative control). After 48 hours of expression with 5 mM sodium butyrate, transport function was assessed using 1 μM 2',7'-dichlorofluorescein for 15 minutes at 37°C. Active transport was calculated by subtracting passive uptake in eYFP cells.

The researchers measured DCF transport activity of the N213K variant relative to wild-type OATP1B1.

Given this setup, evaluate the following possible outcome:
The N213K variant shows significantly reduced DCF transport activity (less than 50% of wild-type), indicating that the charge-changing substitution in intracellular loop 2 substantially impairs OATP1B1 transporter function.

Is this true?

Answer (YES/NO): NO